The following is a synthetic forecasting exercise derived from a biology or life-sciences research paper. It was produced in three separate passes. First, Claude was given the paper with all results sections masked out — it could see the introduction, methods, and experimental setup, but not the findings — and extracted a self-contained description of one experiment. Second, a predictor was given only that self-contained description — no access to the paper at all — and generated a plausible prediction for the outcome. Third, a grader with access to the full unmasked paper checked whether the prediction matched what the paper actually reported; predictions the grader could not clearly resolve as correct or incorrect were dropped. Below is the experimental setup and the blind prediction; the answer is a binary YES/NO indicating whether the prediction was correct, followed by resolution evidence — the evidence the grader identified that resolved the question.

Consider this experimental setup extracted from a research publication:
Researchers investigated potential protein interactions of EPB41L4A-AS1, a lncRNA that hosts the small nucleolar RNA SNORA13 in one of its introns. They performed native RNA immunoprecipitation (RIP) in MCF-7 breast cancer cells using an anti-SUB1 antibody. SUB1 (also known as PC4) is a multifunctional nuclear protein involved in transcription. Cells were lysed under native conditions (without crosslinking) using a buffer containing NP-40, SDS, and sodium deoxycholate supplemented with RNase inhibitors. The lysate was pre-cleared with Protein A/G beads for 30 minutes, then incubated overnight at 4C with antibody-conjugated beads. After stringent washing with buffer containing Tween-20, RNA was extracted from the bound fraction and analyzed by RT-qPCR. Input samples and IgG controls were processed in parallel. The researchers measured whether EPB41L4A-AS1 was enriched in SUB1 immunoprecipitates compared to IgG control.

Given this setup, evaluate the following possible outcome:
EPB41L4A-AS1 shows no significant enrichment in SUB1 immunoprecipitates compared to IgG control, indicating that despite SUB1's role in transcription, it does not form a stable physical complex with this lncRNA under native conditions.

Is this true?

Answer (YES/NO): NO